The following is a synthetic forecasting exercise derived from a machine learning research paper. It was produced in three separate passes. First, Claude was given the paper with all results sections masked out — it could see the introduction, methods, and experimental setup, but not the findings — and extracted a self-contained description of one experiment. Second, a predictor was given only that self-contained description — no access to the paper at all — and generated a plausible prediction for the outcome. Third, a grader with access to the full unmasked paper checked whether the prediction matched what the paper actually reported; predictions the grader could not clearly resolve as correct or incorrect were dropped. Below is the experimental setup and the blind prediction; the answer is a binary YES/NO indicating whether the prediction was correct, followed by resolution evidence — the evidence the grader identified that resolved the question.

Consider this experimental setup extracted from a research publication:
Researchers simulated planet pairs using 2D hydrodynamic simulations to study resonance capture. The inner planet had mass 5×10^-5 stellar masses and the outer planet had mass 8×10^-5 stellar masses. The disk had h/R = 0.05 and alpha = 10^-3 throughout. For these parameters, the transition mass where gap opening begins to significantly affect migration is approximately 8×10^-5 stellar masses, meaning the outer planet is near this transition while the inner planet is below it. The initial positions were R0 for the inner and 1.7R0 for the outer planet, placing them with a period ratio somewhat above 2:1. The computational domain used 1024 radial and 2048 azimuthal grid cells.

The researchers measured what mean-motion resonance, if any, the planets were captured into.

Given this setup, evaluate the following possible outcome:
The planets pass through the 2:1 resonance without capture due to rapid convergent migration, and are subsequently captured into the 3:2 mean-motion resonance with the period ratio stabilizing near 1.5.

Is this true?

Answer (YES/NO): YES